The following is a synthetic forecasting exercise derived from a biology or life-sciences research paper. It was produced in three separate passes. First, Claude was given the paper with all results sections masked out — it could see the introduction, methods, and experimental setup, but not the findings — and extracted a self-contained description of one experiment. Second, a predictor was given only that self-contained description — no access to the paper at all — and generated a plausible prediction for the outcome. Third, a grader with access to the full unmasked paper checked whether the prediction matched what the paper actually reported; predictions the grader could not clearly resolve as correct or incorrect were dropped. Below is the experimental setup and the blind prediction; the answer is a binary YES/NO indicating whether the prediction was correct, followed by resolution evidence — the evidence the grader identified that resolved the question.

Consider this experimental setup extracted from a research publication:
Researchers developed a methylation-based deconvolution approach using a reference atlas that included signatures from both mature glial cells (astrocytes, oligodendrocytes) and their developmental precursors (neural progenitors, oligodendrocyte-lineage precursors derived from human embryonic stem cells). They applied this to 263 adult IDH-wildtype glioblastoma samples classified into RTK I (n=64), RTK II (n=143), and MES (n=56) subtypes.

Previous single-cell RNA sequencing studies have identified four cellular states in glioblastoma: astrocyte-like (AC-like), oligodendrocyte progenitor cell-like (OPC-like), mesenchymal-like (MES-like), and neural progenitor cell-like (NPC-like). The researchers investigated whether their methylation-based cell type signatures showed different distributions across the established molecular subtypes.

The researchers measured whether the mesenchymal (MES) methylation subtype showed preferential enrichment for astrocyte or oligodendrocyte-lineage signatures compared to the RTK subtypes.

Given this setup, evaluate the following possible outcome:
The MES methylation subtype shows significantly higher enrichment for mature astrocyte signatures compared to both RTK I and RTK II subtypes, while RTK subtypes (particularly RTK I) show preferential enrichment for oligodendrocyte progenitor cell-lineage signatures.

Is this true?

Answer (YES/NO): NO